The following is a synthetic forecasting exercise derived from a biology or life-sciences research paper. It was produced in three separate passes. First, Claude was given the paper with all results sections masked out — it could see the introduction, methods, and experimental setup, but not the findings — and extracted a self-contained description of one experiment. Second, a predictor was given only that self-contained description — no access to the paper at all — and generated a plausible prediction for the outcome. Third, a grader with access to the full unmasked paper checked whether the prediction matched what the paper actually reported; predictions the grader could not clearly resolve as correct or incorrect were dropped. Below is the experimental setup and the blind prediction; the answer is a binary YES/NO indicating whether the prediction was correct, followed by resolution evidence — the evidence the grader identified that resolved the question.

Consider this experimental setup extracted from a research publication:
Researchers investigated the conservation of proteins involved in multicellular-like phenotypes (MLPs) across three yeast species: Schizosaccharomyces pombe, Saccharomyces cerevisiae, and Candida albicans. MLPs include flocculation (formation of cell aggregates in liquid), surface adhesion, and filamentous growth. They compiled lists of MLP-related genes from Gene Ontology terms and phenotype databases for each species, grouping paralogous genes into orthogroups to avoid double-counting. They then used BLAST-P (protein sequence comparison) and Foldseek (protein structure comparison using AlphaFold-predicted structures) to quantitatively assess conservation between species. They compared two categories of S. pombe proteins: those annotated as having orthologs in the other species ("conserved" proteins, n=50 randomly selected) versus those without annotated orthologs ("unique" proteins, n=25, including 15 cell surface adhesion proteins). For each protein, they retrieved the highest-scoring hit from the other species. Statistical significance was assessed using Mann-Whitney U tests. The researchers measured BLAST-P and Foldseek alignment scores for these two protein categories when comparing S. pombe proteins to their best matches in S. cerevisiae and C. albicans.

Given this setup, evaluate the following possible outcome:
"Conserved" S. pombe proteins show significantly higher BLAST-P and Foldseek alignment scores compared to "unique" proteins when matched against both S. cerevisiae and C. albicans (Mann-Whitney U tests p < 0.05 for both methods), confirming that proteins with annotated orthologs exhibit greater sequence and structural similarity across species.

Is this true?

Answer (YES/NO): YES